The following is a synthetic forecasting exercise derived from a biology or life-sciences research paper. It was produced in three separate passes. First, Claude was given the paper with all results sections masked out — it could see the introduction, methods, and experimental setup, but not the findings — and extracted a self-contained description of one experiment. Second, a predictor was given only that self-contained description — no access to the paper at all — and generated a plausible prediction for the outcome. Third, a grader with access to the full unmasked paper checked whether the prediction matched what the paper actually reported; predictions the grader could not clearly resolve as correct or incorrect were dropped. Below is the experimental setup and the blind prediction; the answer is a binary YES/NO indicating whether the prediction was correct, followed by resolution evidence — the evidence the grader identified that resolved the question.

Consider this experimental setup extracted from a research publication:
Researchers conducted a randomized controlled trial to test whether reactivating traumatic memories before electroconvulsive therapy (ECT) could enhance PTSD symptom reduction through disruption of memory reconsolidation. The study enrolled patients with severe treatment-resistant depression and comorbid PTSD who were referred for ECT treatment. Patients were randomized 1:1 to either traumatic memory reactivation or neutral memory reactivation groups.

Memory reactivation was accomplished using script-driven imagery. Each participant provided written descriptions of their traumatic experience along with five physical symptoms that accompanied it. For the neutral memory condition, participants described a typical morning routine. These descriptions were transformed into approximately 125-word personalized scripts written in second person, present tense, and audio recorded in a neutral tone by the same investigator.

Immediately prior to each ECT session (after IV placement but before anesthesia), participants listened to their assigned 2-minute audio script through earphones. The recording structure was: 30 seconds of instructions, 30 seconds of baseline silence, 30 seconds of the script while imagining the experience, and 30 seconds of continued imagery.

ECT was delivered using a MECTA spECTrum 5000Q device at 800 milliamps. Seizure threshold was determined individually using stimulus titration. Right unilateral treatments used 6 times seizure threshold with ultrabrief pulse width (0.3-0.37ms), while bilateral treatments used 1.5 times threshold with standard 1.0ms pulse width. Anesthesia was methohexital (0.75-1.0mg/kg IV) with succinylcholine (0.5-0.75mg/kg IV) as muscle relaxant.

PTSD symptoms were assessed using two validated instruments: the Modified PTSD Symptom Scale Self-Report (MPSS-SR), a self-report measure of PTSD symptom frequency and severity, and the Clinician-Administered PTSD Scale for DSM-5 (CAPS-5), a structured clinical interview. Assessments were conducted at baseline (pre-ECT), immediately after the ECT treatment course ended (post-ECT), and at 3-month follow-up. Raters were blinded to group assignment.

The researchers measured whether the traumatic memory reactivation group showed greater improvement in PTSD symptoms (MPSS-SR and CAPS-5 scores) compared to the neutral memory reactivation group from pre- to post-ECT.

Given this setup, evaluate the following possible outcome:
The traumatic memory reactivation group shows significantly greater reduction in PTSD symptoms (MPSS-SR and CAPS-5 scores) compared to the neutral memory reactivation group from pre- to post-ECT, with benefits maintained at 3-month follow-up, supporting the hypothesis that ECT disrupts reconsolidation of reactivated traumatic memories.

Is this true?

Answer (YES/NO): NO